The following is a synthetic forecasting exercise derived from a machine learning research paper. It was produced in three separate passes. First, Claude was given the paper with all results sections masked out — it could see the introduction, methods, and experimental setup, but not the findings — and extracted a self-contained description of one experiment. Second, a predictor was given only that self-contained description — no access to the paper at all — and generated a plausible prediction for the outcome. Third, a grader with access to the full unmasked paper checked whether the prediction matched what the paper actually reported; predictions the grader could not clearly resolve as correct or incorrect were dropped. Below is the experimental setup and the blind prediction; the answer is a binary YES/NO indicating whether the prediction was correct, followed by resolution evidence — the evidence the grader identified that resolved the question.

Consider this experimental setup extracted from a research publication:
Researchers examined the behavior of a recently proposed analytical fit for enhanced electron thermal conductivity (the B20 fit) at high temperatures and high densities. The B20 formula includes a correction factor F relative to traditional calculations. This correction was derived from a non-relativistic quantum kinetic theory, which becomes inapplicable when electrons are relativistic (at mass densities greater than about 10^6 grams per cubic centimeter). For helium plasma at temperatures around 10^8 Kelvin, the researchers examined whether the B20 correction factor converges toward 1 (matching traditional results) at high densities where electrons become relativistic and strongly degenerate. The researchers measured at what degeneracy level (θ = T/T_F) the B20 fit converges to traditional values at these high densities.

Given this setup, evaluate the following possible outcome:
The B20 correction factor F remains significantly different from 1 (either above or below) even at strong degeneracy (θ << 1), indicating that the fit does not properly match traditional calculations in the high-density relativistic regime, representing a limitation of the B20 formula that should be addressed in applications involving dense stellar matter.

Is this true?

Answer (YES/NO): YES